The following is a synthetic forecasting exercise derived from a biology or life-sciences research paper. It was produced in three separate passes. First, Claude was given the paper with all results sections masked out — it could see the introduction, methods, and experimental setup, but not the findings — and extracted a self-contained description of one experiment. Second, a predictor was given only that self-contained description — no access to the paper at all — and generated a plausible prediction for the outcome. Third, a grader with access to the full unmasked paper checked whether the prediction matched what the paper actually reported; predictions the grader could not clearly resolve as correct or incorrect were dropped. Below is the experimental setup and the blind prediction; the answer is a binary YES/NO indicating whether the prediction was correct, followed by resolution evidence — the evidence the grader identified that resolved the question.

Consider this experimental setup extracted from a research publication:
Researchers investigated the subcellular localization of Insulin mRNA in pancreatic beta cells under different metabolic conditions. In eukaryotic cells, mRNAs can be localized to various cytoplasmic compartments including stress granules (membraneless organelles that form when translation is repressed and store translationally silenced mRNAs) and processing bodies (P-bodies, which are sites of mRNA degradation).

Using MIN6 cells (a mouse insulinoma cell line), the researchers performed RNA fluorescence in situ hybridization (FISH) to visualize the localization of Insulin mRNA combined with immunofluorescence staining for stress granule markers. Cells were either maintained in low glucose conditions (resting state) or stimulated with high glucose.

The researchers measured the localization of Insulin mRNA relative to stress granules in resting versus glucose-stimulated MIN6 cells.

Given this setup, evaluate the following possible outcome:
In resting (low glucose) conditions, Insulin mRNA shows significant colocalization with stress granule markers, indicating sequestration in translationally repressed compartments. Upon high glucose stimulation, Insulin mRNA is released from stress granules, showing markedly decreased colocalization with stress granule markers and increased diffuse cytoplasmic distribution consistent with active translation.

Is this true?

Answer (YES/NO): YES